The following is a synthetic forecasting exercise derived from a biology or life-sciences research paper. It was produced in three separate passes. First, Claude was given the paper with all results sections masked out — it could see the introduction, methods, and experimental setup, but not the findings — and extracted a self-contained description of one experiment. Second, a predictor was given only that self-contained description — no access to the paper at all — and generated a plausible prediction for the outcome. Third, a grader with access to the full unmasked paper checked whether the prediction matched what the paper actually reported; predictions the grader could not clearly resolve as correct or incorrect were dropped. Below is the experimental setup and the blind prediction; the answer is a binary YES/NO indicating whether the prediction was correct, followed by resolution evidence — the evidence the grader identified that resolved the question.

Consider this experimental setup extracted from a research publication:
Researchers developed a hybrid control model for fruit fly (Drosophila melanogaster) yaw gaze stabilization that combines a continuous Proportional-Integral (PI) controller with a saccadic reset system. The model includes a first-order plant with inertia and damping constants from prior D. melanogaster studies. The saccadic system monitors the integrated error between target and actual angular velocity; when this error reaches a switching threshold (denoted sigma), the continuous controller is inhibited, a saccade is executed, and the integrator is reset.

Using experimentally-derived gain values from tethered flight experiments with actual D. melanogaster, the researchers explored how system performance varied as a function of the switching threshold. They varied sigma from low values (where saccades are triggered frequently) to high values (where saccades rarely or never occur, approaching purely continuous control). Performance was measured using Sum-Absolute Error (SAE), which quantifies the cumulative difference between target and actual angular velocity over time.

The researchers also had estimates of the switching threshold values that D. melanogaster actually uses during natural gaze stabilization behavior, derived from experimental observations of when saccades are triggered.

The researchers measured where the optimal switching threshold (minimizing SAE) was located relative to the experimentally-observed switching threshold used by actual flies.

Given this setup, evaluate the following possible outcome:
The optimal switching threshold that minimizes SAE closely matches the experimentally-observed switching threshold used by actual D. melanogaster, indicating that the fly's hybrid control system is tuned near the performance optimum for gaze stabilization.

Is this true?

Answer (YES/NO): YES